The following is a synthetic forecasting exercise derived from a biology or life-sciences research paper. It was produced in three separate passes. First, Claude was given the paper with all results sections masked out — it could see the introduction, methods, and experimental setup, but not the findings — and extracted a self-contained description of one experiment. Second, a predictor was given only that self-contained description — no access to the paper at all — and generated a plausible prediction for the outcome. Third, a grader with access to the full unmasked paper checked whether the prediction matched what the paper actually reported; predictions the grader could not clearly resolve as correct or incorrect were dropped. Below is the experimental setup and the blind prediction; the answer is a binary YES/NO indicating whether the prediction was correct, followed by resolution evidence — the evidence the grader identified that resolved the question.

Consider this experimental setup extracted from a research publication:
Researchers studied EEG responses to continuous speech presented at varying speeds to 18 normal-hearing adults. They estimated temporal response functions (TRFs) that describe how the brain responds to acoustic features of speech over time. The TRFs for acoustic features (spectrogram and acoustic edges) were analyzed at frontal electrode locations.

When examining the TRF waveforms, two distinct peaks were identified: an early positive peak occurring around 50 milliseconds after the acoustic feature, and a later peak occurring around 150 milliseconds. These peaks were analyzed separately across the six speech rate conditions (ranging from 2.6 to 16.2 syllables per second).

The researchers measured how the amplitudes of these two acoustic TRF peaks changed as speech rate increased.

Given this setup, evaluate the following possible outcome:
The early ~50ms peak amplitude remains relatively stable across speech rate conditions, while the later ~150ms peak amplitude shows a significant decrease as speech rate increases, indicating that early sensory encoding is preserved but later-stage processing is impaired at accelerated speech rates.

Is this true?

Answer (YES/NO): NO